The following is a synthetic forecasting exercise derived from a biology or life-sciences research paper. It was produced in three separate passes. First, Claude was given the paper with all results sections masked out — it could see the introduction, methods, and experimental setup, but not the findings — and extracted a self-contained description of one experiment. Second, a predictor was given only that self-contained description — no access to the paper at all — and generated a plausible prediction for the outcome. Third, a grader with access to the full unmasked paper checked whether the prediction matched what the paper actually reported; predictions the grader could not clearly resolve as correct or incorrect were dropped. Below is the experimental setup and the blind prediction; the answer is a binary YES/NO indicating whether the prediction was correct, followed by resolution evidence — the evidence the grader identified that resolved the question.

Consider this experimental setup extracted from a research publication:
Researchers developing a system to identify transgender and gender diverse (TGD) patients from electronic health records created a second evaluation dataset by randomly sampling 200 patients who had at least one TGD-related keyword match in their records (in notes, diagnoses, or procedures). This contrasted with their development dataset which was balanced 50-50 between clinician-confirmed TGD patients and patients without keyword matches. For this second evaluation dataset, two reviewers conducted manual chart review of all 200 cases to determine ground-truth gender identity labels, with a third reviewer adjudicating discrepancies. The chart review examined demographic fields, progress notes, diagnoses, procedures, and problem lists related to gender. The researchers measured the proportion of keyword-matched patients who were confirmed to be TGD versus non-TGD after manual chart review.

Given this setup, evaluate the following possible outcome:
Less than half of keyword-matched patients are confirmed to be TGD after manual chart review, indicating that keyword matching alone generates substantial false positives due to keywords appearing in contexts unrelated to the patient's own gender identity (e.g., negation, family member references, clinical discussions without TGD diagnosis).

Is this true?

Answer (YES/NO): NO